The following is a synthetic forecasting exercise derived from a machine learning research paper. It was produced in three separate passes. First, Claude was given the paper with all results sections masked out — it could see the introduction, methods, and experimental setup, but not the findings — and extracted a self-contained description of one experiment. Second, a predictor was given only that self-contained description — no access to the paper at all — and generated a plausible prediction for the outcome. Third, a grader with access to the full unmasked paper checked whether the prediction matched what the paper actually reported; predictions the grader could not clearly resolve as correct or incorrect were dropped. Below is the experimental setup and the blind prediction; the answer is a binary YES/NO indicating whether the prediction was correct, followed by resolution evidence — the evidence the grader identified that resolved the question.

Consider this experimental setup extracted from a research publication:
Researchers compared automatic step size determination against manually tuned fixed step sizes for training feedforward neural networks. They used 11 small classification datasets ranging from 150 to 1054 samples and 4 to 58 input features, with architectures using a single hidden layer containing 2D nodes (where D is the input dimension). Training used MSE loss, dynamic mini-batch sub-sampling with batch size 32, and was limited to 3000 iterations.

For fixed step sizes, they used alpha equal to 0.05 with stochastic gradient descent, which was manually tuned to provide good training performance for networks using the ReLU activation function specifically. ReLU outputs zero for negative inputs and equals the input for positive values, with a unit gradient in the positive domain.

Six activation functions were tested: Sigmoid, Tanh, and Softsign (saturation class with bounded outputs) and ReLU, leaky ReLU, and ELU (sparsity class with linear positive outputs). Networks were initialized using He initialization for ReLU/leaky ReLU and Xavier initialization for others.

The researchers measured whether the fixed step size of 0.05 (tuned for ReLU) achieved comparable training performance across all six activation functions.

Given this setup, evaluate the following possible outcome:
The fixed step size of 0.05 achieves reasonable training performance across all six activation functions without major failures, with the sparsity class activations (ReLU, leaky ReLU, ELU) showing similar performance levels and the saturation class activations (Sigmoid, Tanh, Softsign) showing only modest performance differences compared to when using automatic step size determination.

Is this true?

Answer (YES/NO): NO